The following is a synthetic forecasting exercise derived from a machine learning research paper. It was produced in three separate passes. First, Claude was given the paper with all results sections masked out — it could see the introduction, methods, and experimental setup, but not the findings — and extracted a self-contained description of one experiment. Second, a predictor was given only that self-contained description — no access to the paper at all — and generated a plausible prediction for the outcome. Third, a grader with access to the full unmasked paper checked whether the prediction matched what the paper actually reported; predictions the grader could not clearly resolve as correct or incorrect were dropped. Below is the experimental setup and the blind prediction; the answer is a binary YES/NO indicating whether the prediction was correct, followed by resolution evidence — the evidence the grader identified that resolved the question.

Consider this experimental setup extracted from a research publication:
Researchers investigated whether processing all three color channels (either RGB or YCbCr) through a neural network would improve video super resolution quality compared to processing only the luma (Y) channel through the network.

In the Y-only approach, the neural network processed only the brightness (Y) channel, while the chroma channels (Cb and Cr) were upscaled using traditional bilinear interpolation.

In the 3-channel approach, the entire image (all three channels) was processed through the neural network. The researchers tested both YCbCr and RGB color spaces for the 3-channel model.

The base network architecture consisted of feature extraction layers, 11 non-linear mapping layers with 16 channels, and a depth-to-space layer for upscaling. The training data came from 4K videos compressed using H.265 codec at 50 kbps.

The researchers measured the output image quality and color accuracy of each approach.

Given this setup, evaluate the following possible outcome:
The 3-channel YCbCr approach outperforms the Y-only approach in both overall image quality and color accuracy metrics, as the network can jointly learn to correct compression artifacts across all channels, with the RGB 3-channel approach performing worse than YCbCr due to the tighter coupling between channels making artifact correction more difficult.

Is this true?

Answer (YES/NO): NO